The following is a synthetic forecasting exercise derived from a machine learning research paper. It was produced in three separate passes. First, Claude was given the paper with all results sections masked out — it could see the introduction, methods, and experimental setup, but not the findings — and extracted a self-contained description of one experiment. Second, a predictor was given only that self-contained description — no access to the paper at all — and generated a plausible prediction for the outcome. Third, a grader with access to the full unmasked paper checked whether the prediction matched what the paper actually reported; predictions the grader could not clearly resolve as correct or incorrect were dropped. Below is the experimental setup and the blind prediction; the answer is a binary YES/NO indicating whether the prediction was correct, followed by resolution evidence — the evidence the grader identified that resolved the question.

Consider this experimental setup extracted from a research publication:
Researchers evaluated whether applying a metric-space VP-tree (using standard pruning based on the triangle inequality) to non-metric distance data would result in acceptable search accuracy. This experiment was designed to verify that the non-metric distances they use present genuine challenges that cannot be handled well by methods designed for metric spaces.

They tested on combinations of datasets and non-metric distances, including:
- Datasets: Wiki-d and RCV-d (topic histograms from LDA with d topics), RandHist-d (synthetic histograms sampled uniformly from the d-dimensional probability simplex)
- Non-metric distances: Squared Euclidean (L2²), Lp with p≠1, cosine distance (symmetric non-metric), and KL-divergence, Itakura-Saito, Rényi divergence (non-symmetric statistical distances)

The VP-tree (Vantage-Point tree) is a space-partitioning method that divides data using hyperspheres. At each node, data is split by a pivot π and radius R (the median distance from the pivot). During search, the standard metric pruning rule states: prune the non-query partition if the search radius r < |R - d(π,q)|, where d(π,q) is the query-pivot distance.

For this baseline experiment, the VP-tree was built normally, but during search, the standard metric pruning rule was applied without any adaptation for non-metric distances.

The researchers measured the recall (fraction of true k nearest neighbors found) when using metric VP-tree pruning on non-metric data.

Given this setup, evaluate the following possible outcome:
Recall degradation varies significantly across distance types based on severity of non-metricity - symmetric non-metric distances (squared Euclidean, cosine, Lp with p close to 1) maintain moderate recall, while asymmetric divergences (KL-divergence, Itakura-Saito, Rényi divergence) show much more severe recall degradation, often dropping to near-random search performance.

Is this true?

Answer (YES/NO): NO